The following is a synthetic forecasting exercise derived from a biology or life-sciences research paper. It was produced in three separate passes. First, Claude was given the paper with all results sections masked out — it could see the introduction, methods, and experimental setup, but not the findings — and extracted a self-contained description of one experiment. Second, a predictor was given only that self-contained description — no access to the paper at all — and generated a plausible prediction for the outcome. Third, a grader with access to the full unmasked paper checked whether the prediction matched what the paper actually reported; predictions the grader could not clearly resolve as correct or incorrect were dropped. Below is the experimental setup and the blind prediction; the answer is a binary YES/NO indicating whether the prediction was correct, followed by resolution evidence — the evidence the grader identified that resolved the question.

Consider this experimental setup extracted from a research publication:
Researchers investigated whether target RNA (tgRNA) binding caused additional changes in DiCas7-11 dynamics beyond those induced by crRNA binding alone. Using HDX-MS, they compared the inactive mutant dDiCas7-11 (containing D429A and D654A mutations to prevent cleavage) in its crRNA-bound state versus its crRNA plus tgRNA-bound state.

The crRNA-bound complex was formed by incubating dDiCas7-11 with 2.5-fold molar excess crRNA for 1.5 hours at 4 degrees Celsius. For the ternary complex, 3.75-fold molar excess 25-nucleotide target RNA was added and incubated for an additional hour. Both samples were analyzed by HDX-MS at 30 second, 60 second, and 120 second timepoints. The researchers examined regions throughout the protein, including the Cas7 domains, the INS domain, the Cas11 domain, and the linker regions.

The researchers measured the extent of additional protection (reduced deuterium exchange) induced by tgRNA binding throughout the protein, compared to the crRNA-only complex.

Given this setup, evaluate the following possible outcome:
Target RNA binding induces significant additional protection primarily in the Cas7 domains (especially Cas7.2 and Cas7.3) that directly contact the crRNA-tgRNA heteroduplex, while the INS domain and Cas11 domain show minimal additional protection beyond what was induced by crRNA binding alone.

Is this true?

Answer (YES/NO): NO